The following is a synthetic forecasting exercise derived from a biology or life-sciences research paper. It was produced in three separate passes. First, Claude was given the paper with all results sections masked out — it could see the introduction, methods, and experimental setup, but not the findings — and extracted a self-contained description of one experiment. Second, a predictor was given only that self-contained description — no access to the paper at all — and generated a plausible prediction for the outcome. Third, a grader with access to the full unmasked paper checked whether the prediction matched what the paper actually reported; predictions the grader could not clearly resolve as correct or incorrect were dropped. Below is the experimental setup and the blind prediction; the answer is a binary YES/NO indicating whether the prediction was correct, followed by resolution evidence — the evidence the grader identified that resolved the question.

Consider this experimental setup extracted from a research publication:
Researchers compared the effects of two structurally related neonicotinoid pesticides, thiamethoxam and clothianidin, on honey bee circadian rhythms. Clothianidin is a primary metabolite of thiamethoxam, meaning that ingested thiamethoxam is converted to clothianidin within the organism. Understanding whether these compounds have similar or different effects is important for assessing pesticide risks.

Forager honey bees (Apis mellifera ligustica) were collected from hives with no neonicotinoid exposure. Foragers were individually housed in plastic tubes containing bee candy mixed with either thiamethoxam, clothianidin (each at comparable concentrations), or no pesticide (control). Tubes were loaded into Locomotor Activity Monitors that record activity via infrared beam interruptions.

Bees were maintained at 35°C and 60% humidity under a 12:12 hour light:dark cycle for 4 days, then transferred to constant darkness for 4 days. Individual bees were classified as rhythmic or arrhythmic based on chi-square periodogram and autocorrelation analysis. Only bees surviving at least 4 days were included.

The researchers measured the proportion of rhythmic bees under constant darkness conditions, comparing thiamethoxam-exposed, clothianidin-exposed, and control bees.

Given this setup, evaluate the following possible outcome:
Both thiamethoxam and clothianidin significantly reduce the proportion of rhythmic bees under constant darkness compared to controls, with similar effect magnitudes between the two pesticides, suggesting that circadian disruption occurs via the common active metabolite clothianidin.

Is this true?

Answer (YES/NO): NO